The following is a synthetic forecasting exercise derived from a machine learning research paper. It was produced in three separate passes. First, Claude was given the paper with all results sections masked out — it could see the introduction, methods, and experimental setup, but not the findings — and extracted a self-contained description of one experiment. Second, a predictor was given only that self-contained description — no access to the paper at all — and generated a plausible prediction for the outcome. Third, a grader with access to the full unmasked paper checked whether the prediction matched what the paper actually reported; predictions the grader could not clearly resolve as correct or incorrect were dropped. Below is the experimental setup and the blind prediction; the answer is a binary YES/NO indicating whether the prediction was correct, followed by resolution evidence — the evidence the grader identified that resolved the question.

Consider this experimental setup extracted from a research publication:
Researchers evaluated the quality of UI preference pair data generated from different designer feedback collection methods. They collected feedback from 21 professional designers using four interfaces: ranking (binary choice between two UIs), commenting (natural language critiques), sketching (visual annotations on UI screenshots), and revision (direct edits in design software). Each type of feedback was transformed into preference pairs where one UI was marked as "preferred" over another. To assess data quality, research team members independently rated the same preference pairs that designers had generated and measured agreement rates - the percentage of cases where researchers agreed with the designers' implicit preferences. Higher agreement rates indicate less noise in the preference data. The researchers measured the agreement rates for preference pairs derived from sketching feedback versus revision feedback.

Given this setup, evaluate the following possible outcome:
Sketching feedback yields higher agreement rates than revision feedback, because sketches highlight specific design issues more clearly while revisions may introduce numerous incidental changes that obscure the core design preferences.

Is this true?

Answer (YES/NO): NO